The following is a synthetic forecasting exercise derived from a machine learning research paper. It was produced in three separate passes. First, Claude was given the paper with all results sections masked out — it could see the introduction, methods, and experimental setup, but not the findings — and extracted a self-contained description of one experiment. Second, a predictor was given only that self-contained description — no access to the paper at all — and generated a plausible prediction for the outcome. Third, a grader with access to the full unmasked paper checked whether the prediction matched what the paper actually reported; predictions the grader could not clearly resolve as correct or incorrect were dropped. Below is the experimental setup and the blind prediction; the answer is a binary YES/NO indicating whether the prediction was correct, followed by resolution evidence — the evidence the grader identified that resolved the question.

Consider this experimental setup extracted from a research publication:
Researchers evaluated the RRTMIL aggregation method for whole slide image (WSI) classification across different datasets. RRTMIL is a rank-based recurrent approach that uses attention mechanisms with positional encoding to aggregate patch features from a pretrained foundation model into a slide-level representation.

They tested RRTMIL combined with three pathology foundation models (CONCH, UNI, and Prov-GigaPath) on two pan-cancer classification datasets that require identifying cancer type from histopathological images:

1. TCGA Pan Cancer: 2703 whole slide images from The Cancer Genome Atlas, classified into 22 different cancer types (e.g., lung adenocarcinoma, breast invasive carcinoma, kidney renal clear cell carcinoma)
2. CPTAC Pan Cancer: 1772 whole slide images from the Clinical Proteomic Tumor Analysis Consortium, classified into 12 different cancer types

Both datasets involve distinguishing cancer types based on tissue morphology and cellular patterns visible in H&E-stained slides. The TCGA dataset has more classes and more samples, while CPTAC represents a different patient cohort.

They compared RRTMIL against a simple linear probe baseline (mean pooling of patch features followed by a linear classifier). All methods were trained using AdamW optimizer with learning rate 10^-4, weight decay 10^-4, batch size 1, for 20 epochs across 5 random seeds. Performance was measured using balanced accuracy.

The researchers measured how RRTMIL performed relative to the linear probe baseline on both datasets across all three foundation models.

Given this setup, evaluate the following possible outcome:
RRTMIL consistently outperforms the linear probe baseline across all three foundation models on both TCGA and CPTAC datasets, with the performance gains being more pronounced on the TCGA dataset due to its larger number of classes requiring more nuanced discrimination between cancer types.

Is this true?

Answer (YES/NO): NO